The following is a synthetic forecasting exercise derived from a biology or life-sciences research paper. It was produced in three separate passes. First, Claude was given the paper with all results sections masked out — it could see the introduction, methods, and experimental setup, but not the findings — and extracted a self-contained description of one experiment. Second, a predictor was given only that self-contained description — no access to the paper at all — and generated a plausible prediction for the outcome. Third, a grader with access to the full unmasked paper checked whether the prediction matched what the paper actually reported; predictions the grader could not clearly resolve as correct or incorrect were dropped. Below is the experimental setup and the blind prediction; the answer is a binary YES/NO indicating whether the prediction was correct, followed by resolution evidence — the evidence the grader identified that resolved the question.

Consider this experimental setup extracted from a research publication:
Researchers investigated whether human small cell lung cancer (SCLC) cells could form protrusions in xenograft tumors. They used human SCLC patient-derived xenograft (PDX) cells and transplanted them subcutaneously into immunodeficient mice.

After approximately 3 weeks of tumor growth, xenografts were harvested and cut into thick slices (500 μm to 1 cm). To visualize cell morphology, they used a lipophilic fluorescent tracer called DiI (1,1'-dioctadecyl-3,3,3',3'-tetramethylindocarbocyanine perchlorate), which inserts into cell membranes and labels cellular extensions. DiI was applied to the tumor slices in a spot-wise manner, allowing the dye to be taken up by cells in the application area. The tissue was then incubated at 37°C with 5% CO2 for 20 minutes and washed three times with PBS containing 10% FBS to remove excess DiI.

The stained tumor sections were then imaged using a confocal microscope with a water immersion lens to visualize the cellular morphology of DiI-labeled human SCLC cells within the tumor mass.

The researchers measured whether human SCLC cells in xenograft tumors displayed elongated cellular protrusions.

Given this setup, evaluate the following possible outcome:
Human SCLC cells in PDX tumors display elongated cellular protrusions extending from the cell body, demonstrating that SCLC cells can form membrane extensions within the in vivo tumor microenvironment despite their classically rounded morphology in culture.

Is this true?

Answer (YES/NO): YES